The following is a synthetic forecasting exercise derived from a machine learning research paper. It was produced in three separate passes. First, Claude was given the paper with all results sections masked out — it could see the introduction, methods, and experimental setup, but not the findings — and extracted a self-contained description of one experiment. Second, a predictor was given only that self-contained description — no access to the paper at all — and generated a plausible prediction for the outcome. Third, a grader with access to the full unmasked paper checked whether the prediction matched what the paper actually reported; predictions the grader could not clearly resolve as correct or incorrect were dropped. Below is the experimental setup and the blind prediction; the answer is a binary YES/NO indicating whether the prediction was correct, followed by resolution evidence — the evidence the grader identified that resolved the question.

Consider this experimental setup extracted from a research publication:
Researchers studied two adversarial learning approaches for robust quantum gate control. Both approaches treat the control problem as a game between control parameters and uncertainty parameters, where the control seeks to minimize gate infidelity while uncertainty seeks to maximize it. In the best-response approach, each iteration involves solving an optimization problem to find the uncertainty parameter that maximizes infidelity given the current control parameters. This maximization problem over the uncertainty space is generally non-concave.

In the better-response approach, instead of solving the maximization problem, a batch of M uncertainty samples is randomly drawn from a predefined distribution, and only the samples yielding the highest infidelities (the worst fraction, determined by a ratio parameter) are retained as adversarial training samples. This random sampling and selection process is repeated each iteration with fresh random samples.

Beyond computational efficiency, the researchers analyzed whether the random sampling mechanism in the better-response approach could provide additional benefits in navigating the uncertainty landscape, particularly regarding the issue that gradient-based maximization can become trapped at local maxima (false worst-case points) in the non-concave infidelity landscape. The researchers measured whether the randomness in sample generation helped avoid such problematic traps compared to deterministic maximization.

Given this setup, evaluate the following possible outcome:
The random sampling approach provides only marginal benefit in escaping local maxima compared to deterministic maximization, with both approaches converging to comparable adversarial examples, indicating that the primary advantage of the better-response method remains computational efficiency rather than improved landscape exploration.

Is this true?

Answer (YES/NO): NO